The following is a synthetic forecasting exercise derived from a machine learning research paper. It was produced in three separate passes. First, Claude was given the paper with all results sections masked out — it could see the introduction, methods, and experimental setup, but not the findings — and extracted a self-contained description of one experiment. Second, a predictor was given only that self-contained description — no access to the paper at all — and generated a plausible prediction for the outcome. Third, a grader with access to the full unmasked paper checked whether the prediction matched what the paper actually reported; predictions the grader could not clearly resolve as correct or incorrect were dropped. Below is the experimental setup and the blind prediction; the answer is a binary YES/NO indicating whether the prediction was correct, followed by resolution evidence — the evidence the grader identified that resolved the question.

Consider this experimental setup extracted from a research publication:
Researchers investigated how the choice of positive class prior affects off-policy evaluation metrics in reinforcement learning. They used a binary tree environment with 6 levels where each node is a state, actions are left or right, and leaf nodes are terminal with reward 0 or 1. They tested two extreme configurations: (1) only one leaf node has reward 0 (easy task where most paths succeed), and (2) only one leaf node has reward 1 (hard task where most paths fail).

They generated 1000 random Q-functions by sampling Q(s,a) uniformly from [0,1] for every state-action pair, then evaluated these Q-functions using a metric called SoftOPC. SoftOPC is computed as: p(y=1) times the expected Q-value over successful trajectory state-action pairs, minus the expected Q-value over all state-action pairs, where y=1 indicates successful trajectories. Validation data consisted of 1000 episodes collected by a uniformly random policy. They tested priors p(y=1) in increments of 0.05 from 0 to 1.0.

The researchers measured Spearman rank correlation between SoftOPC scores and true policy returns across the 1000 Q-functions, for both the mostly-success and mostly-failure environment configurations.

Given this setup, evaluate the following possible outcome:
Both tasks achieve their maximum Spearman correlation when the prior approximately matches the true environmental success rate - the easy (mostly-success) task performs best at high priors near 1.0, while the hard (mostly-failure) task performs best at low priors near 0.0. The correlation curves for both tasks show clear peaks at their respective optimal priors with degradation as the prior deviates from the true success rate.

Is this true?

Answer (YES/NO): NO